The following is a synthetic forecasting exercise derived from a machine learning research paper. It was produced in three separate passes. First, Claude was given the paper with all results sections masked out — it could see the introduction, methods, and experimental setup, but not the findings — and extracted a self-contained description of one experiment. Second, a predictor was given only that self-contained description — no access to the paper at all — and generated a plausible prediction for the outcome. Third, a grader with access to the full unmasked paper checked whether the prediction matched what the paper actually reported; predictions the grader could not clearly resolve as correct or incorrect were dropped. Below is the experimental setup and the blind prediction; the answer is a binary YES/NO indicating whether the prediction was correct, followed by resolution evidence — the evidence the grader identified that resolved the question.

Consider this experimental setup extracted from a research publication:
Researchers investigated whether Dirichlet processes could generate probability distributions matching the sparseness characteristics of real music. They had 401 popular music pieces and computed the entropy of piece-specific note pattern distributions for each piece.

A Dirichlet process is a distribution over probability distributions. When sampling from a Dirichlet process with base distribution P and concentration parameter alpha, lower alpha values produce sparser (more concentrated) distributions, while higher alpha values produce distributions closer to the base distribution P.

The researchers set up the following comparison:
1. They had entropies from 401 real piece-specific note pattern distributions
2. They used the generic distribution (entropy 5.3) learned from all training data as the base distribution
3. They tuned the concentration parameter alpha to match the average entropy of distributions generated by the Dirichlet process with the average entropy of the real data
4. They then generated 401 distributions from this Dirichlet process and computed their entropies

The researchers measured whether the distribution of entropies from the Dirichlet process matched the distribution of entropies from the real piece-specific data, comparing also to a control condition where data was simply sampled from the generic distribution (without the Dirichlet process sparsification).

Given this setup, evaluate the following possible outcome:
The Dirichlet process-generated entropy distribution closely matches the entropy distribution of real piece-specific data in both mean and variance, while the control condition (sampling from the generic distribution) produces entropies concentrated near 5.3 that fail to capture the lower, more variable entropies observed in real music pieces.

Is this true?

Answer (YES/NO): NO